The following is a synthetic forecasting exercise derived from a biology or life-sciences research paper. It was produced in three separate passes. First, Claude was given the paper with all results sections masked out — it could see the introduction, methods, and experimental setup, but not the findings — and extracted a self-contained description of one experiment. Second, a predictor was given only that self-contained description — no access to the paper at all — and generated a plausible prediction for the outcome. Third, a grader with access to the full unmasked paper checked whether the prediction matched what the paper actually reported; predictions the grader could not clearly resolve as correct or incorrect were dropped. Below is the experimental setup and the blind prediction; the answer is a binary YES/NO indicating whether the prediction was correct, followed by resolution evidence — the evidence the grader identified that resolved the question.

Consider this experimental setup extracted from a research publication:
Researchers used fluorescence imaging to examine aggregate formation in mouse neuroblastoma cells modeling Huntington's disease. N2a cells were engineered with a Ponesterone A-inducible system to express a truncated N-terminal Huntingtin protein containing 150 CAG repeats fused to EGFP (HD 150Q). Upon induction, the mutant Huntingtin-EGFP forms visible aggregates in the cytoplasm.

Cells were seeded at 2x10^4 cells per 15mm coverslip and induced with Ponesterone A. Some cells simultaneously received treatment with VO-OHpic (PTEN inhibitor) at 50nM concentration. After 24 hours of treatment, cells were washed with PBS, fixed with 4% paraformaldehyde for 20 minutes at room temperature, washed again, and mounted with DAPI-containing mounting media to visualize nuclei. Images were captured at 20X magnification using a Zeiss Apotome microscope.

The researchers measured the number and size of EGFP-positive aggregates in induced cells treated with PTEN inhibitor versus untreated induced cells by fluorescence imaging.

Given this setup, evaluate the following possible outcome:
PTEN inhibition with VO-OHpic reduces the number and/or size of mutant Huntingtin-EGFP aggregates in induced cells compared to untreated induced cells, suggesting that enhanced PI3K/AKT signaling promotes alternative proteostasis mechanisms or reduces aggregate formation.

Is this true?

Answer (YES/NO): YES